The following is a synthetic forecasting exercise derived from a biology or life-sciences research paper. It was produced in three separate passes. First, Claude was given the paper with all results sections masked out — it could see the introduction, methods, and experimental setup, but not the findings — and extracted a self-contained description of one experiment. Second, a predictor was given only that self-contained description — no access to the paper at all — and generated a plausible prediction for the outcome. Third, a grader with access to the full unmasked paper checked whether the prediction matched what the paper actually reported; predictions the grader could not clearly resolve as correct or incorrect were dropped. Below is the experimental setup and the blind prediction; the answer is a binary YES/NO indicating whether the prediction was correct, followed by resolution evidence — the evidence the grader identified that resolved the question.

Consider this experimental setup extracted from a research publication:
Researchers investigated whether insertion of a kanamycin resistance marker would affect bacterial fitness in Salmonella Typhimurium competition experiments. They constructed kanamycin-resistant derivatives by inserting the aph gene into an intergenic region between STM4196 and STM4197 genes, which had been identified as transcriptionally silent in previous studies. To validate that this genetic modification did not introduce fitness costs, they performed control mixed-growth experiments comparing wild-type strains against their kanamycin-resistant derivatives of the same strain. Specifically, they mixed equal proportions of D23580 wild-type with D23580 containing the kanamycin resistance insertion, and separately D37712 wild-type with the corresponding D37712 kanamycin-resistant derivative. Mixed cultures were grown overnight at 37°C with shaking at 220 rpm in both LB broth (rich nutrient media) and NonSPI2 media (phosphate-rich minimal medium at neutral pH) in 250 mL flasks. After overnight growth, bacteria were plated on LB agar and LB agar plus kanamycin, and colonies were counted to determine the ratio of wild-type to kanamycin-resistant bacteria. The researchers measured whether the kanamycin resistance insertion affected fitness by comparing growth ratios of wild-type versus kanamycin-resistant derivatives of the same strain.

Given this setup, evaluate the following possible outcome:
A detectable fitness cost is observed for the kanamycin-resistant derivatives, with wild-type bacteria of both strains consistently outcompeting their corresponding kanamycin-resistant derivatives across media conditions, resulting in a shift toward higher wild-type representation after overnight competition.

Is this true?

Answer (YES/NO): NO